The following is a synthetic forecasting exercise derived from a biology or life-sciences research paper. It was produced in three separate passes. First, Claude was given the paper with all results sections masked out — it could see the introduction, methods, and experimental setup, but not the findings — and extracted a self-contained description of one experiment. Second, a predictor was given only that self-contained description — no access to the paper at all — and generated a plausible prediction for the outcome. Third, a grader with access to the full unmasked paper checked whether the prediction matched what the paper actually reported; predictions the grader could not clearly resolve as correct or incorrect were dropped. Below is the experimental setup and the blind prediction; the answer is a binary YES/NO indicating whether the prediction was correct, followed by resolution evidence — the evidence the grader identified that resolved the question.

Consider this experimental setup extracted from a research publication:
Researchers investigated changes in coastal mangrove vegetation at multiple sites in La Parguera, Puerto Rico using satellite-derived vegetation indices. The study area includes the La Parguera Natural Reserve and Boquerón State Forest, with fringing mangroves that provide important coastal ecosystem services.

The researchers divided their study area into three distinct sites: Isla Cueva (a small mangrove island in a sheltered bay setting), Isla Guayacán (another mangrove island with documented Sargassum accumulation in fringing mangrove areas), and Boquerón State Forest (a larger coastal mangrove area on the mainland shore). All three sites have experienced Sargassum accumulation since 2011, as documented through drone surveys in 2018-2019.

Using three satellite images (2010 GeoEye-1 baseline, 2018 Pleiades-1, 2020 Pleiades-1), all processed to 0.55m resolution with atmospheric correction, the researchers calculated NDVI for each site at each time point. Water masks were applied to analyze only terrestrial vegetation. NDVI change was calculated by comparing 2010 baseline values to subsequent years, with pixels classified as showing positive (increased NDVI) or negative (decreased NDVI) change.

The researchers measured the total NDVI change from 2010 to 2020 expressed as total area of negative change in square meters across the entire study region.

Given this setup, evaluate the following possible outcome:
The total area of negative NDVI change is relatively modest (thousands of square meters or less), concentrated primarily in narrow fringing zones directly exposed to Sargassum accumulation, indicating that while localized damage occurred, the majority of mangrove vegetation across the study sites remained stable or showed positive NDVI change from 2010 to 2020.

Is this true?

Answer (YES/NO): NO